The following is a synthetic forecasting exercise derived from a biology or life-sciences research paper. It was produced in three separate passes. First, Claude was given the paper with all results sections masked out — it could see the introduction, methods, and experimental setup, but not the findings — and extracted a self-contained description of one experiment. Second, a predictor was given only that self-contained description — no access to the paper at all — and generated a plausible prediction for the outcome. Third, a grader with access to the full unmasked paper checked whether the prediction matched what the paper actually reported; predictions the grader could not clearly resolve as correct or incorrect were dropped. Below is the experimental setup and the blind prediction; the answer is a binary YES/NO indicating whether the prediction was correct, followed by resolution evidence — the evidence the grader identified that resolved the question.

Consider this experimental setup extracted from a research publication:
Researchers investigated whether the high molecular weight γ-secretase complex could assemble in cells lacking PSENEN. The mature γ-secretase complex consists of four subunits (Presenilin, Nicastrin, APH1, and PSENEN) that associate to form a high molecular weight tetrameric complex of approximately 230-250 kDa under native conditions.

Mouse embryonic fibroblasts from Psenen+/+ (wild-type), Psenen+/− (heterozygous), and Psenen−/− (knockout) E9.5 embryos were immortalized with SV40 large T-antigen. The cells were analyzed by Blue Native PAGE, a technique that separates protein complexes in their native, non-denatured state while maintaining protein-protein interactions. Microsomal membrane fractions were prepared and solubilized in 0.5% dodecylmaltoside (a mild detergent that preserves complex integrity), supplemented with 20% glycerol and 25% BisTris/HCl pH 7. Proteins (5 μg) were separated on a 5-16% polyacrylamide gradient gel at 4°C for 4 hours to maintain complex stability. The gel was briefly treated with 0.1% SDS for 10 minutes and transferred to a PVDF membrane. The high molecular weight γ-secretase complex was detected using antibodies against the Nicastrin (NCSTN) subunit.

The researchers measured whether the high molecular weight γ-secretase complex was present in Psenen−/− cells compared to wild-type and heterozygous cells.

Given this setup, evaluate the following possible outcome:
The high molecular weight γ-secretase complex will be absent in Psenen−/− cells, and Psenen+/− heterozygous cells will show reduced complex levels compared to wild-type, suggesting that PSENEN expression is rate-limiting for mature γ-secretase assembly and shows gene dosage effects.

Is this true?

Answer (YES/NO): YES